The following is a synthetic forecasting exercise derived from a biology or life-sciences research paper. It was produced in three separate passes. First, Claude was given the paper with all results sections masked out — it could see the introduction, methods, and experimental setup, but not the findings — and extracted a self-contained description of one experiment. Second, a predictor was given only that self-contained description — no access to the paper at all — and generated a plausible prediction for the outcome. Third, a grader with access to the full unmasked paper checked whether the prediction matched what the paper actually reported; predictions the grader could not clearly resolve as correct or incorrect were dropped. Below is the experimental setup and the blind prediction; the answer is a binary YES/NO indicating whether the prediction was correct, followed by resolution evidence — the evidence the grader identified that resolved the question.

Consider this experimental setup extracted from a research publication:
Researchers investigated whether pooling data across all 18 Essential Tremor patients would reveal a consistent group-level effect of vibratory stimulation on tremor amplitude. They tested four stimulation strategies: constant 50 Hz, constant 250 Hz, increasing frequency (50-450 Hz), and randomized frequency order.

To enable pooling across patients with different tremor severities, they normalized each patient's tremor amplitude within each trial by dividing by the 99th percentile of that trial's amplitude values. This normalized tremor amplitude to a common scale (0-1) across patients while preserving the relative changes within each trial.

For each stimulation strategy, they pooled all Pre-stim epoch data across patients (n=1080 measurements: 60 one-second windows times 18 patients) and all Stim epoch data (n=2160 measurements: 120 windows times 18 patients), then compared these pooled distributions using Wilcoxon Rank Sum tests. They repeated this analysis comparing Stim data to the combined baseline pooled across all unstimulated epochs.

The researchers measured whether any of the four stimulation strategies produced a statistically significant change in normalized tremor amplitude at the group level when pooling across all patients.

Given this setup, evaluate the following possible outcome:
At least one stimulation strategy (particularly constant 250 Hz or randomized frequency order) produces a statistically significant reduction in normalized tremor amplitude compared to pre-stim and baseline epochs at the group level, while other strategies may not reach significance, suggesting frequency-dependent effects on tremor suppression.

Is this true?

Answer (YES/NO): NO